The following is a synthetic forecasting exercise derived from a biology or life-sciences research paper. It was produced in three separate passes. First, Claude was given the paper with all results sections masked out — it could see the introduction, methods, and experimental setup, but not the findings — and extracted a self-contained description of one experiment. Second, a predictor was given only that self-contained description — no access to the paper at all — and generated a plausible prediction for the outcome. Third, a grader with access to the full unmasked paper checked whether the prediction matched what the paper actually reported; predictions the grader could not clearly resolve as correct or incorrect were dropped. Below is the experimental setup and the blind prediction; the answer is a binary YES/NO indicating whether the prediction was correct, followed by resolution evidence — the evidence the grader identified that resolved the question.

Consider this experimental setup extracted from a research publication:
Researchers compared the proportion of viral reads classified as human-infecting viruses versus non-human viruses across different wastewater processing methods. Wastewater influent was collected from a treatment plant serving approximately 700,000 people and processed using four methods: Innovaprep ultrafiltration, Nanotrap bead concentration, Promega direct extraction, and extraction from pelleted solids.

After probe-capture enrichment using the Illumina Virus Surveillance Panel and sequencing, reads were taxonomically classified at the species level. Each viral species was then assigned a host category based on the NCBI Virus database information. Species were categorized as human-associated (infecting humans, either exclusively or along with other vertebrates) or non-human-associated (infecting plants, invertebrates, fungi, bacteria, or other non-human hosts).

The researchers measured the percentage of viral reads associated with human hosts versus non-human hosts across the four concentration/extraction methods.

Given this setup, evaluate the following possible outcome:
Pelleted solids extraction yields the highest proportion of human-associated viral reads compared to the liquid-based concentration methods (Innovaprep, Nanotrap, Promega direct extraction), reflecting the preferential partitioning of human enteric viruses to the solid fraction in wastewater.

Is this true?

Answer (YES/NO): NO